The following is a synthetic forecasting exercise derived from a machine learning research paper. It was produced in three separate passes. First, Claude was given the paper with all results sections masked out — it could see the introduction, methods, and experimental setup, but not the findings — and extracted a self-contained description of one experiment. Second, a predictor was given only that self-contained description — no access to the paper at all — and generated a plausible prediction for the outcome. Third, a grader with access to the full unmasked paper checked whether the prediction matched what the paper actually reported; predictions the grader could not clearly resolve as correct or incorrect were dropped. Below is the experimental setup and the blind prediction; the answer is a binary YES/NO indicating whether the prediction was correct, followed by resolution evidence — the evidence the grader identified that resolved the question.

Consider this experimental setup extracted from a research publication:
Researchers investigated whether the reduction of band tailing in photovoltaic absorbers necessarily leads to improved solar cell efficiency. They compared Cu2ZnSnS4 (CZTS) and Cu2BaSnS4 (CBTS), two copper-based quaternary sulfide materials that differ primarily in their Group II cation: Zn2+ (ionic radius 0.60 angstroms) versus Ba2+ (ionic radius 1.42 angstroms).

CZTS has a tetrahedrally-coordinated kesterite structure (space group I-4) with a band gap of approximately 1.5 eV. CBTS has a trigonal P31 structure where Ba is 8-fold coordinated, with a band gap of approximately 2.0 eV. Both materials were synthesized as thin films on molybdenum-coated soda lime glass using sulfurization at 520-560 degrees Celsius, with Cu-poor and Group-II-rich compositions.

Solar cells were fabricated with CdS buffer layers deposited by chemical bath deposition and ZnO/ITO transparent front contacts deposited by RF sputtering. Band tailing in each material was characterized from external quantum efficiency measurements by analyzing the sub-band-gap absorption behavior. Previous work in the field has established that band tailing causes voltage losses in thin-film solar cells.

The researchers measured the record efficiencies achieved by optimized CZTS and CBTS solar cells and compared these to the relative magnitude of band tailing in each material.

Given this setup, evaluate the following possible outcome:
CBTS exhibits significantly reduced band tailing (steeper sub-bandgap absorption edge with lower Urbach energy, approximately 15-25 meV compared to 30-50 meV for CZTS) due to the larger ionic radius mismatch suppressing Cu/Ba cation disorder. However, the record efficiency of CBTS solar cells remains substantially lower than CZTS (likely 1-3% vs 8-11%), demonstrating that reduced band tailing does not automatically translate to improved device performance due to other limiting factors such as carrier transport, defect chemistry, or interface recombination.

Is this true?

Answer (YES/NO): YES